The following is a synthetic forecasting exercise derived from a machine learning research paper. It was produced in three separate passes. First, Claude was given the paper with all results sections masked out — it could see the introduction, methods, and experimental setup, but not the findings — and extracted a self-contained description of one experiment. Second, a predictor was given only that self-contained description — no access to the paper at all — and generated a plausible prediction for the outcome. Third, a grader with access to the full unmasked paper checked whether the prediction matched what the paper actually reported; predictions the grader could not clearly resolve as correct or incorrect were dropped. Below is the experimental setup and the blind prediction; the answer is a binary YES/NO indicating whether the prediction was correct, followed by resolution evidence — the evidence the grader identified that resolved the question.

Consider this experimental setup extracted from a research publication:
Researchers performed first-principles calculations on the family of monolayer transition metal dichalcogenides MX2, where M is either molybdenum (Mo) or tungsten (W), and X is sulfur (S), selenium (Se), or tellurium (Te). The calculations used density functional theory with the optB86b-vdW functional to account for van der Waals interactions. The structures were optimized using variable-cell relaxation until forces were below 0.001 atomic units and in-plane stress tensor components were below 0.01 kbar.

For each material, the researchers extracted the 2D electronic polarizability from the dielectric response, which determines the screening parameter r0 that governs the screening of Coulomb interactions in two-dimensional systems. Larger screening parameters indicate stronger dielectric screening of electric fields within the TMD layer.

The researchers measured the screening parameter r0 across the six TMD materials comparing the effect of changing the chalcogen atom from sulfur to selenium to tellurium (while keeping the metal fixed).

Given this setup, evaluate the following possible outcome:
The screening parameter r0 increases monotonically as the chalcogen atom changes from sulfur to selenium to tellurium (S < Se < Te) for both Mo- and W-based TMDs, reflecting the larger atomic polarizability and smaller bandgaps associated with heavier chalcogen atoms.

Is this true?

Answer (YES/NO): YES